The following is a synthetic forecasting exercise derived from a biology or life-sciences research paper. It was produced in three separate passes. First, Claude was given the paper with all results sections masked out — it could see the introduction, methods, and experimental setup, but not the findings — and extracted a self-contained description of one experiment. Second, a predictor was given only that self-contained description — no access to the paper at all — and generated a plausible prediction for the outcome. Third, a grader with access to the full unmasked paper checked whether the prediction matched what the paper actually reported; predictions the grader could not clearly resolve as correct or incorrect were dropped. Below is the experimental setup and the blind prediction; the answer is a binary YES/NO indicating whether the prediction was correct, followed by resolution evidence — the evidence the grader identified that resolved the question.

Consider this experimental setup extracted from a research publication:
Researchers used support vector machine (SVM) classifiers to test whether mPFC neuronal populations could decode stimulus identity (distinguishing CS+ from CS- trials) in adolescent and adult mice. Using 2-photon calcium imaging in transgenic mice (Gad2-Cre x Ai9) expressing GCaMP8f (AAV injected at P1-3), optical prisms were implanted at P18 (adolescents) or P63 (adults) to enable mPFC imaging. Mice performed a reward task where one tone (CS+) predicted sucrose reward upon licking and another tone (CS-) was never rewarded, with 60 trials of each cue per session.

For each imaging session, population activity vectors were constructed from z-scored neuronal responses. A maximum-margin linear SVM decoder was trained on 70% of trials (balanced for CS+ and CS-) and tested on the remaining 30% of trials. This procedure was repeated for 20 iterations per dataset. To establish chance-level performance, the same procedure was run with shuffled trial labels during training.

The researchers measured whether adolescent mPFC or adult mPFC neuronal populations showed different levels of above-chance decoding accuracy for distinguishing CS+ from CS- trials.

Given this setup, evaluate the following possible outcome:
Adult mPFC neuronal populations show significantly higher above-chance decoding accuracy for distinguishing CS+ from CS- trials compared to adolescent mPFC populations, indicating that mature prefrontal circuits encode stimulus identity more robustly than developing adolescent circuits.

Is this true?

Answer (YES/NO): NO